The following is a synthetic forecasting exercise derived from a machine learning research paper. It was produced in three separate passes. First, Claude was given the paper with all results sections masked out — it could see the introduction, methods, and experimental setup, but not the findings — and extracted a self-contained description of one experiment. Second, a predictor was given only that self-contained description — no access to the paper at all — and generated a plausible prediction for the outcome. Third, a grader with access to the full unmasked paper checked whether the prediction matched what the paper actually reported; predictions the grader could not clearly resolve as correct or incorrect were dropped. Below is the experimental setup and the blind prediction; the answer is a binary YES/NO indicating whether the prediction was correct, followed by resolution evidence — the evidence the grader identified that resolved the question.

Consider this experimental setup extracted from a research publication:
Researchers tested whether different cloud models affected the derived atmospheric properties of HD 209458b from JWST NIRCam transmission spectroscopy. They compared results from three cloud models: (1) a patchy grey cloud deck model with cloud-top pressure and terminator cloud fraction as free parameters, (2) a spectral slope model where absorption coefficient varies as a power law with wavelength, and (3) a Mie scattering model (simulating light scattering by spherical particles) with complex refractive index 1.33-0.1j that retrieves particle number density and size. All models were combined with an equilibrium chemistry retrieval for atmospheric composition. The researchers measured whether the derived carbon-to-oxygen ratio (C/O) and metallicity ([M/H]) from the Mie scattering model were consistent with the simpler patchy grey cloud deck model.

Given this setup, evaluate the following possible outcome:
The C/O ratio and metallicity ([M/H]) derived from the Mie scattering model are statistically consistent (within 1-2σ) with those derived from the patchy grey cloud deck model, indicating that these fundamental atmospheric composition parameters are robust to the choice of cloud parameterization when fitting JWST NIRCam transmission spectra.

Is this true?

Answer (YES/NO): YES